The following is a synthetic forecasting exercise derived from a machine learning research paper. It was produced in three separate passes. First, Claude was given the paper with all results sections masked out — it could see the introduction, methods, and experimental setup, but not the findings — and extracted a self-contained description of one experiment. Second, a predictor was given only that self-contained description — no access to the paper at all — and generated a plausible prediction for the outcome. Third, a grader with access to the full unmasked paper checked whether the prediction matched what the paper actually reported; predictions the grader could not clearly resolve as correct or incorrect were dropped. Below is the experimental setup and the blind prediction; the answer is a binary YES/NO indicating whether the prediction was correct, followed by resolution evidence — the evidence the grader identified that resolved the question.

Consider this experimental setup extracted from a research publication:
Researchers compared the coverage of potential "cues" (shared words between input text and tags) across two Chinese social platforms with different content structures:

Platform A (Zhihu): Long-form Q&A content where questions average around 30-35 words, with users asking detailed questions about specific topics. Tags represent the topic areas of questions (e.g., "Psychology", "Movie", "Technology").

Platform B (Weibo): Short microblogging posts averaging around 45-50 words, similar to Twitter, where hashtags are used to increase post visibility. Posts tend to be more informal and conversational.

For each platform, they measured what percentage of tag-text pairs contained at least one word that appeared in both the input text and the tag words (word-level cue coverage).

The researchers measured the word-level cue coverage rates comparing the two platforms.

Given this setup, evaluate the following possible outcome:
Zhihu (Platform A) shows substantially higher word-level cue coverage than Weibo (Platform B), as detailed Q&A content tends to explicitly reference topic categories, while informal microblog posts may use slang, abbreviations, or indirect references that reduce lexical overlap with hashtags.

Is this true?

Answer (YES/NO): YES